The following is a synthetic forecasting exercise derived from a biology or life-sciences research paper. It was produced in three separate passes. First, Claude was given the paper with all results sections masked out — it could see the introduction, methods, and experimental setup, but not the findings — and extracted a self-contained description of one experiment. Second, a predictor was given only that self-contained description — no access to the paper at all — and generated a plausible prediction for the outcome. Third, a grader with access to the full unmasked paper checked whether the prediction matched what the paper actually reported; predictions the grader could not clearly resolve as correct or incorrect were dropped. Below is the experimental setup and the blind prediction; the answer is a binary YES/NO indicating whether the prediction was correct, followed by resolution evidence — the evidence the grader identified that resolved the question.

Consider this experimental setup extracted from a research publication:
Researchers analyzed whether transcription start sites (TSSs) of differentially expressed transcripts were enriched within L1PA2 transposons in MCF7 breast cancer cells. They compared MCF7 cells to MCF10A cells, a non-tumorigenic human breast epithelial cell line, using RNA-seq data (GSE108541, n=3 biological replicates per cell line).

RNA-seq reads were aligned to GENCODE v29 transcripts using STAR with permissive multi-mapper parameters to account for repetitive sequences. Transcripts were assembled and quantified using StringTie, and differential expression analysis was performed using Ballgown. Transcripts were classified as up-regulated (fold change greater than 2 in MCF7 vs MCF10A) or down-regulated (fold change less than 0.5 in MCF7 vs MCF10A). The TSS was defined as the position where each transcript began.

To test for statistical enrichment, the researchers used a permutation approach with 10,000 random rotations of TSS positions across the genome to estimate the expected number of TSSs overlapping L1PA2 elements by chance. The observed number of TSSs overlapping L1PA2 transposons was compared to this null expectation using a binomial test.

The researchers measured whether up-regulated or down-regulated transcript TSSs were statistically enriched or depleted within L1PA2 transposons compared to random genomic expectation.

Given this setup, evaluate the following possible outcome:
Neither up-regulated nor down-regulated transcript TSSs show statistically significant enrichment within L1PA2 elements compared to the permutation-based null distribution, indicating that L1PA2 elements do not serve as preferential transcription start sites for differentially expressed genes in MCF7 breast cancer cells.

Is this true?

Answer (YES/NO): NO